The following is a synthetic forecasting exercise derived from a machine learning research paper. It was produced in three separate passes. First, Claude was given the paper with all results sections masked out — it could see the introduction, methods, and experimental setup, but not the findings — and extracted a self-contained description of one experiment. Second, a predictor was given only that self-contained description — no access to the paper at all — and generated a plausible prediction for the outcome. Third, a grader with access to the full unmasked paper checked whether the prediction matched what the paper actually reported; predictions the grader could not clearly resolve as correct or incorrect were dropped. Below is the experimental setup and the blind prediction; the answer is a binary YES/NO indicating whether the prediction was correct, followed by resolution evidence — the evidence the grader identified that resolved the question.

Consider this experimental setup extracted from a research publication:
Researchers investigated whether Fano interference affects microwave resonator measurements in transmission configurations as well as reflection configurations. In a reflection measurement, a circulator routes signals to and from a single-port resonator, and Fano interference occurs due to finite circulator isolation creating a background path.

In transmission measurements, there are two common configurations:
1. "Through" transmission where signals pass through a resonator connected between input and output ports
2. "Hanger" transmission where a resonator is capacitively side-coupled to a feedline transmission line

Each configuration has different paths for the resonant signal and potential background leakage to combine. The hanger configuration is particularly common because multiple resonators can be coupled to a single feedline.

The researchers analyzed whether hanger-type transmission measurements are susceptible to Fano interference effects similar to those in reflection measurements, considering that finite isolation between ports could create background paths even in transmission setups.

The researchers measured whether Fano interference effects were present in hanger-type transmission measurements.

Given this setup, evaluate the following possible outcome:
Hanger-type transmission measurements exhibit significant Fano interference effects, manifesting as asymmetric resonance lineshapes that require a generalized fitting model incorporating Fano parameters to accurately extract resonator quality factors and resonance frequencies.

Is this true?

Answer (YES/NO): NO